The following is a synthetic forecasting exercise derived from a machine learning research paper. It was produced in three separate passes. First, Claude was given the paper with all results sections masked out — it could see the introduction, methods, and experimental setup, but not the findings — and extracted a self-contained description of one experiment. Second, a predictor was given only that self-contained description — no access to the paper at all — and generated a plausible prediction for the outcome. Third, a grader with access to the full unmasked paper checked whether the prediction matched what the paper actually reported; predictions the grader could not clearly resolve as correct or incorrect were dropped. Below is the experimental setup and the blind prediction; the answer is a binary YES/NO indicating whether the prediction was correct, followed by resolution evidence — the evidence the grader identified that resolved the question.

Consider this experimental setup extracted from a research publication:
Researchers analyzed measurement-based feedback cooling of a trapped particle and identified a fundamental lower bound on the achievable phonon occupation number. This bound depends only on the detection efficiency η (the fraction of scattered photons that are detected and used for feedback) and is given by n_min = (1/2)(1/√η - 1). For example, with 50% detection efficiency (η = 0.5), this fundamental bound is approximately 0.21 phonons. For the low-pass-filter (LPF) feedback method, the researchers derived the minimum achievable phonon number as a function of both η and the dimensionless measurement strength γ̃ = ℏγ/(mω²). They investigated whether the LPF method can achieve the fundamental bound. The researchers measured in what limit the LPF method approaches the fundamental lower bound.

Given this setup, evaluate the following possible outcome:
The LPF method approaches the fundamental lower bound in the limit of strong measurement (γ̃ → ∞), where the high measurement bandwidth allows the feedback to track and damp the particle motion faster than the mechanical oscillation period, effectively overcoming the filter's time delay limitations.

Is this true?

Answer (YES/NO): NO